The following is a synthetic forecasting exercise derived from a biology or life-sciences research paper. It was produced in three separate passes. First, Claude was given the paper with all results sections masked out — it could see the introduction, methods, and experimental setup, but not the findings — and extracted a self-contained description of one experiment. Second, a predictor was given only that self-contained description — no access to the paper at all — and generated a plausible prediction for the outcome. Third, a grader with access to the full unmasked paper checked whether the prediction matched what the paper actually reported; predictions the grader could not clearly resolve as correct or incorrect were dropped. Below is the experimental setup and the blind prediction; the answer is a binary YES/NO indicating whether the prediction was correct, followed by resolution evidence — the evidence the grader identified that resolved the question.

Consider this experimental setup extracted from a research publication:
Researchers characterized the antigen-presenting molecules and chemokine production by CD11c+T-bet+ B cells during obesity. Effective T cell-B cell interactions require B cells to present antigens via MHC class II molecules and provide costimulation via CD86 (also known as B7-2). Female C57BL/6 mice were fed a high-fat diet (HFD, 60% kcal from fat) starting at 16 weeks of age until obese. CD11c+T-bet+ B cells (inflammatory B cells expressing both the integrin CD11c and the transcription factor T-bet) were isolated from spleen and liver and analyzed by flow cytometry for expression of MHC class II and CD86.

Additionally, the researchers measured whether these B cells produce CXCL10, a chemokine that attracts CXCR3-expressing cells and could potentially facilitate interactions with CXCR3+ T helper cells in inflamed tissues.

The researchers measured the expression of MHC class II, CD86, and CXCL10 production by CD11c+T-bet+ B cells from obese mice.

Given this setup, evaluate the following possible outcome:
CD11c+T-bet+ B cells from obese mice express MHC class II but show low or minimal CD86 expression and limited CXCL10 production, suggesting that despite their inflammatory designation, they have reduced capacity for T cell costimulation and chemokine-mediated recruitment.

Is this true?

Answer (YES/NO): NO